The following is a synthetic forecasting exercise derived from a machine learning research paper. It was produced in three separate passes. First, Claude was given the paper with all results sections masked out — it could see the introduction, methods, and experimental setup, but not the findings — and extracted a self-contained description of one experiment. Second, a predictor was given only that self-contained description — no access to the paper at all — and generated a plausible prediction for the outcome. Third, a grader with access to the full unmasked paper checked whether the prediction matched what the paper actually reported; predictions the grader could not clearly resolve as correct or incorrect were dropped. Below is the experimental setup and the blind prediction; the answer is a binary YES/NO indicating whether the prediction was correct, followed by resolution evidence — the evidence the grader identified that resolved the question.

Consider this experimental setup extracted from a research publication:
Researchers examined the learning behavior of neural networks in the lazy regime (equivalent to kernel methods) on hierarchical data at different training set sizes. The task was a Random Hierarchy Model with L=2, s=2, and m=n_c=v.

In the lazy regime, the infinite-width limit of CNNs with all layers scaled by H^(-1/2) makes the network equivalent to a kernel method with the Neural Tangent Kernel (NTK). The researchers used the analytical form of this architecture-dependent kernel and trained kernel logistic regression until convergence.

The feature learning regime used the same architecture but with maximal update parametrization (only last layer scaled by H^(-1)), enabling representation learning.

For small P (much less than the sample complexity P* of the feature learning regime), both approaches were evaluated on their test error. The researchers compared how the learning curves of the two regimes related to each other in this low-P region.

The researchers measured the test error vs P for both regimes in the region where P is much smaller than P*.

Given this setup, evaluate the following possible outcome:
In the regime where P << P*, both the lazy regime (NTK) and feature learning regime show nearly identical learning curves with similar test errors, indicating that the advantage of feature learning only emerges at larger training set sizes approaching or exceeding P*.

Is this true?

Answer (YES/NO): YES